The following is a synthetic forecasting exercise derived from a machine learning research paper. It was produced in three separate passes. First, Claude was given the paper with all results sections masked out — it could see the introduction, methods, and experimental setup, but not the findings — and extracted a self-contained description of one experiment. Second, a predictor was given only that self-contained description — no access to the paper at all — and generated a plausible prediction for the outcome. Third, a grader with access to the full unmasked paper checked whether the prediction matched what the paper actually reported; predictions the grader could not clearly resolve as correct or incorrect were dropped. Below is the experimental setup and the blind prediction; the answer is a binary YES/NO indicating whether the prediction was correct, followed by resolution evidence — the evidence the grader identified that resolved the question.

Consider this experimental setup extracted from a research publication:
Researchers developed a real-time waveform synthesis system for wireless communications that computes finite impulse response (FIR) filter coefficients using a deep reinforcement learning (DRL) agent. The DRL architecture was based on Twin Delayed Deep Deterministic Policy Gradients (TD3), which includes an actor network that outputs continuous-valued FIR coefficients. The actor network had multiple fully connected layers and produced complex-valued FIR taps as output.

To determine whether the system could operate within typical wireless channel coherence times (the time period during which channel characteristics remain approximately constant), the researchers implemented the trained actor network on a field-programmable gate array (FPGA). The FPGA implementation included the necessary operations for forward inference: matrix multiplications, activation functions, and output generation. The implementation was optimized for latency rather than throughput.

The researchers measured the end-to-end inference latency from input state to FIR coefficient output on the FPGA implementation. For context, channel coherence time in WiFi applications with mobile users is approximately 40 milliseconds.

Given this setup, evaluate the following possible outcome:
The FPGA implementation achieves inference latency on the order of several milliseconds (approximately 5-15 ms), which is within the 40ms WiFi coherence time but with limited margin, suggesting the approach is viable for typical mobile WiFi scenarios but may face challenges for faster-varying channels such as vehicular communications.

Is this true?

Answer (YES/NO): NO